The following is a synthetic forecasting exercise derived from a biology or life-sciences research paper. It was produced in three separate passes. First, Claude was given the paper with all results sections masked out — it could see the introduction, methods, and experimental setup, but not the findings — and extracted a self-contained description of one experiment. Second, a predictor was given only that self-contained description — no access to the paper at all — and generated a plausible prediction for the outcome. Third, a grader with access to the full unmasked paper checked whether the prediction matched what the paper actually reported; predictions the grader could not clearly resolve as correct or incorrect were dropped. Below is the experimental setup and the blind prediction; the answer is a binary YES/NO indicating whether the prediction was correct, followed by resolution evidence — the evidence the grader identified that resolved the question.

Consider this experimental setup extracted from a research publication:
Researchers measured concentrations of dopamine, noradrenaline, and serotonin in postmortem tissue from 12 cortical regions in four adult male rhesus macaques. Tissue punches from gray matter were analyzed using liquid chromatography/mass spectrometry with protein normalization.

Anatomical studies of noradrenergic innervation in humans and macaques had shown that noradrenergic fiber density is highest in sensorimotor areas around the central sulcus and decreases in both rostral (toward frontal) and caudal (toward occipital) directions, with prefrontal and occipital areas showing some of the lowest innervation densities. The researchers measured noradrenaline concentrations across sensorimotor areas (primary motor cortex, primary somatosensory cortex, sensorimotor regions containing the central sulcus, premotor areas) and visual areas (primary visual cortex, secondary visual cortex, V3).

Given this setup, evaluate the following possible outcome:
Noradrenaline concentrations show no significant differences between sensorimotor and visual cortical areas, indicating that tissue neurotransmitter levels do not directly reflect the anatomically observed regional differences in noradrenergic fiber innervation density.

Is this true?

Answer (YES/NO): NO